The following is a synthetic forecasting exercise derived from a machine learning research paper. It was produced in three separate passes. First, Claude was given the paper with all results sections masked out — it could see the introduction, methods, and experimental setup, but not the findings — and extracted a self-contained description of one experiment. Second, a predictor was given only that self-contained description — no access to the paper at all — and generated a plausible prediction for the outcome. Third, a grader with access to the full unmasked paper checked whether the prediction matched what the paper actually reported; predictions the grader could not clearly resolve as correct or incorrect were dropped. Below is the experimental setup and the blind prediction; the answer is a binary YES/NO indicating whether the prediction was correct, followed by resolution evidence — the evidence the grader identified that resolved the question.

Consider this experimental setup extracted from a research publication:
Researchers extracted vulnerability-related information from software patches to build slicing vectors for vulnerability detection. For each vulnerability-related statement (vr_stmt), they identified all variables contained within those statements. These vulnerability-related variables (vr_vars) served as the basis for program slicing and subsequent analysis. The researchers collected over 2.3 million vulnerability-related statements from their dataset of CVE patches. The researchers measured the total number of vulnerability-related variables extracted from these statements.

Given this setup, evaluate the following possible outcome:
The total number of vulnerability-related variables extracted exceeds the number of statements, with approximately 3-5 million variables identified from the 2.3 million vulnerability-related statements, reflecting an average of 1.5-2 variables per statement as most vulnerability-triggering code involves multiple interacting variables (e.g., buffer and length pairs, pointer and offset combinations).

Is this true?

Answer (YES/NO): NO